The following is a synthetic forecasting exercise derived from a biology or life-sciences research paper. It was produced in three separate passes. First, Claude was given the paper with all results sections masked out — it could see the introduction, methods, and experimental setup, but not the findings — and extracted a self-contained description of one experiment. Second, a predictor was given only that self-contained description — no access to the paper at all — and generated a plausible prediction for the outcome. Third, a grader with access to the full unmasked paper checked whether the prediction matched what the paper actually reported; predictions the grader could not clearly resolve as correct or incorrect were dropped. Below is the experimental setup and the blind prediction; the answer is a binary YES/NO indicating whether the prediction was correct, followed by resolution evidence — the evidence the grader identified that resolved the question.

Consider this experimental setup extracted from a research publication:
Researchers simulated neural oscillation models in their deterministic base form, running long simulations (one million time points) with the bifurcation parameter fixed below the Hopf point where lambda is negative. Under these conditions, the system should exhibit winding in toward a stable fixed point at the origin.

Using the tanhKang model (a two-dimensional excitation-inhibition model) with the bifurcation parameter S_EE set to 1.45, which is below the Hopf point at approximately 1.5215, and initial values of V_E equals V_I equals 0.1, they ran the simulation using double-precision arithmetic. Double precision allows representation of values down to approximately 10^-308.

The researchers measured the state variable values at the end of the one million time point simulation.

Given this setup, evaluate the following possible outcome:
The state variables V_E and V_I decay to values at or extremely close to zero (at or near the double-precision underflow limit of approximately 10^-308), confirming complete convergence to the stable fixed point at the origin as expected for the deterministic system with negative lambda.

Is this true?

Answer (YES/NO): NO